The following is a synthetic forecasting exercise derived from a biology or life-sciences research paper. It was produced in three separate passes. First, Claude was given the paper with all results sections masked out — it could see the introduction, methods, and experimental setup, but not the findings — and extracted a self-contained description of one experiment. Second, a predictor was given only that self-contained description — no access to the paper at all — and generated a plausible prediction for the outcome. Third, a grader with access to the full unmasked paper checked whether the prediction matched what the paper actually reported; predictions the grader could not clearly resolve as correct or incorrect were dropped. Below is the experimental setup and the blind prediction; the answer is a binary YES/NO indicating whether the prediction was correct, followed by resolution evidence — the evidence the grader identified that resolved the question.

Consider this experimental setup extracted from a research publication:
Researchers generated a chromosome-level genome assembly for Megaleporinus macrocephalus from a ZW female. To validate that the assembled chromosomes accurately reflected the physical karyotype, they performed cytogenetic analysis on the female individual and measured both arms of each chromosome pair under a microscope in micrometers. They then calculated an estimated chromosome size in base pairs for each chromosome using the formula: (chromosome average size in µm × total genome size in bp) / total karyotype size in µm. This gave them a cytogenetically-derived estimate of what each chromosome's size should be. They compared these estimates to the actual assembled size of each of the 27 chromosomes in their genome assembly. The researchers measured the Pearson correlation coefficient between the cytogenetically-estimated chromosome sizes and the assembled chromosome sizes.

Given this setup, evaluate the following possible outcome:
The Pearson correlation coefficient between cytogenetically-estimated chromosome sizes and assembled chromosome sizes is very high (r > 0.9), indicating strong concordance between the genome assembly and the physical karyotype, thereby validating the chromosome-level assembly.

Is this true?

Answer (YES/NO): YES